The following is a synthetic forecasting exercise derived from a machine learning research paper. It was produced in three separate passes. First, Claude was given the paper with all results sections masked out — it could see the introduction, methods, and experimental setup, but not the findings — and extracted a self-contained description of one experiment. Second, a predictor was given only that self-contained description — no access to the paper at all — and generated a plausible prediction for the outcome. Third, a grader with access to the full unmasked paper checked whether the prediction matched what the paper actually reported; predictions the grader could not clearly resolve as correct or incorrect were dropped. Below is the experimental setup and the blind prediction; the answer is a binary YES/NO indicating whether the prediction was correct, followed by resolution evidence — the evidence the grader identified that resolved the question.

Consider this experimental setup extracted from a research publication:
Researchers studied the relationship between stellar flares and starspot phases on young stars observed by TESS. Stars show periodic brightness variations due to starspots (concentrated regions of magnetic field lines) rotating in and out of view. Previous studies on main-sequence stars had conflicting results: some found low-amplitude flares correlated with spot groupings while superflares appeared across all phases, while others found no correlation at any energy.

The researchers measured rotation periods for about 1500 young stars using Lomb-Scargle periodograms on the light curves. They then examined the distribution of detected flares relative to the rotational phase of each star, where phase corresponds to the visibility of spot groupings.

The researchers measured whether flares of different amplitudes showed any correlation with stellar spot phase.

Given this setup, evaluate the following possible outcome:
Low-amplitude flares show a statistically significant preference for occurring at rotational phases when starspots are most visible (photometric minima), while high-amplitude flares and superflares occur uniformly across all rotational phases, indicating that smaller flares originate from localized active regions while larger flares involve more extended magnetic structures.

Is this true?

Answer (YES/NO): NO